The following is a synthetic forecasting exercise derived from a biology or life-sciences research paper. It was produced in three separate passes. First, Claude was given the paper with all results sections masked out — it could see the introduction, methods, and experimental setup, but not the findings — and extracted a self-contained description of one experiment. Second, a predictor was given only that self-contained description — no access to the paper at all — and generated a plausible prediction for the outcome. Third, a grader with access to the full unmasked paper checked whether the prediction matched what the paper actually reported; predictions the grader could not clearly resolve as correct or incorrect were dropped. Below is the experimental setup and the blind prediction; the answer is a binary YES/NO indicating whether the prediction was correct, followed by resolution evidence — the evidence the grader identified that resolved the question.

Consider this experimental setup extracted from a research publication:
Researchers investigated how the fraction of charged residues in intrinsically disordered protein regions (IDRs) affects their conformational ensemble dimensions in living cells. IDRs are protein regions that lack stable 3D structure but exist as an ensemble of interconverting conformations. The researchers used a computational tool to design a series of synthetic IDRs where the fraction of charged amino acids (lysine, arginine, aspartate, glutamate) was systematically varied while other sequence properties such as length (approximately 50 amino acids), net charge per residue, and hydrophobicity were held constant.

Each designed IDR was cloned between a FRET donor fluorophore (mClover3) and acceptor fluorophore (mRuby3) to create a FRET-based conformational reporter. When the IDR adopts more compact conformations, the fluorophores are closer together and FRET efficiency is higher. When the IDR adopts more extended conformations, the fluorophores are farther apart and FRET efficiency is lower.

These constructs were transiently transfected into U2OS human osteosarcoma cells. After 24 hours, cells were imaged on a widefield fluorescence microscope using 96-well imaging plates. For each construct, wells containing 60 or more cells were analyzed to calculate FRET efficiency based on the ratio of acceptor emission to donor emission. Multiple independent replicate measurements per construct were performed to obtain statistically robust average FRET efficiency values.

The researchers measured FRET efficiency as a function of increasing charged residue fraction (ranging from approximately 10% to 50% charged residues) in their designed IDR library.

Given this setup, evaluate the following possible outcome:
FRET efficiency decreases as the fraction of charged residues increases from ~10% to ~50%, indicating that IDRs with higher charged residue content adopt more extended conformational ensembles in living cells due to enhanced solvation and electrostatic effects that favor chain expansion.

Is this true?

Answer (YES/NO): YES